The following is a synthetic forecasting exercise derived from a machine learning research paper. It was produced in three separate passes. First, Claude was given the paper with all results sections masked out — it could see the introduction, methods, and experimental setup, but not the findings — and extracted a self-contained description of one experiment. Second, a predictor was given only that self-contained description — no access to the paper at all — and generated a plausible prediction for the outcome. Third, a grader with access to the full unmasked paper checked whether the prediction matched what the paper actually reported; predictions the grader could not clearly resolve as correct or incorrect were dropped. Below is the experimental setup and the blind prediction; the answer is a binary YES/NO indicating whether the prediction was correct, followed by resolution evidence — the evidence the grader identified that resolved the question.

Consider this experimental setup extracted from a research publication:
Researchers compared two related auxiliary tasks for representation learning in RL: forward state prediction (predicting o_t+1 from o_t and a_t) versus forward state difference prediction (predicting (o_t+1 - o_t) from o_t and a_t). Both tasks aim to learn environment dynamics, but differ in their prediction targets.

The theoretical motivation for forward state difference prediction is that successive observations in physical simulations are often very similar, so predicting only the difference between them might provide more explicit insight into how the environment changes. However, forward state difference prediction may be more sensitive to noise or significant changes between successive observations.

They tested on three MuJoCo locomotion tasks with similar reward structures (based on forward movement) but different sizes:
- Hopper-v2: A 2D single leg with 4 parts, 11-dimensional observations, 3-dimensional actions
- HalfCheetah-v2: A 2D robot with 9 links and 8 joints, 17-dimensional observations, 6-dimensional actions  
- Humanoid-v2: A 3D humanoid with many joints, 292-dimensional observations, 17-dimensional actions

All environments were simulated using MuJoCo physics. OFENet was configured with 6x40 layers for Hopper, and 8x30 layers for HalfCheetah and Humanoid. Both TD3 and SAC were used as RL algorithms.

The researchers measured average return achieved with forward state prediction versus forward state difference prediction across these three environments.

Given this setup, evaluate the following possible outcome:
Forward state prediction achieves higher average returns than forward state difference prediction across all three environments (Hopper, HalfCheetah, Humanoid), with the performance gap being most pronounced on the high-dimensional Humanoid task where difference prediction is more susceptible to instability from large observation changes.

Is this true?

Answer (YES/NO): NO